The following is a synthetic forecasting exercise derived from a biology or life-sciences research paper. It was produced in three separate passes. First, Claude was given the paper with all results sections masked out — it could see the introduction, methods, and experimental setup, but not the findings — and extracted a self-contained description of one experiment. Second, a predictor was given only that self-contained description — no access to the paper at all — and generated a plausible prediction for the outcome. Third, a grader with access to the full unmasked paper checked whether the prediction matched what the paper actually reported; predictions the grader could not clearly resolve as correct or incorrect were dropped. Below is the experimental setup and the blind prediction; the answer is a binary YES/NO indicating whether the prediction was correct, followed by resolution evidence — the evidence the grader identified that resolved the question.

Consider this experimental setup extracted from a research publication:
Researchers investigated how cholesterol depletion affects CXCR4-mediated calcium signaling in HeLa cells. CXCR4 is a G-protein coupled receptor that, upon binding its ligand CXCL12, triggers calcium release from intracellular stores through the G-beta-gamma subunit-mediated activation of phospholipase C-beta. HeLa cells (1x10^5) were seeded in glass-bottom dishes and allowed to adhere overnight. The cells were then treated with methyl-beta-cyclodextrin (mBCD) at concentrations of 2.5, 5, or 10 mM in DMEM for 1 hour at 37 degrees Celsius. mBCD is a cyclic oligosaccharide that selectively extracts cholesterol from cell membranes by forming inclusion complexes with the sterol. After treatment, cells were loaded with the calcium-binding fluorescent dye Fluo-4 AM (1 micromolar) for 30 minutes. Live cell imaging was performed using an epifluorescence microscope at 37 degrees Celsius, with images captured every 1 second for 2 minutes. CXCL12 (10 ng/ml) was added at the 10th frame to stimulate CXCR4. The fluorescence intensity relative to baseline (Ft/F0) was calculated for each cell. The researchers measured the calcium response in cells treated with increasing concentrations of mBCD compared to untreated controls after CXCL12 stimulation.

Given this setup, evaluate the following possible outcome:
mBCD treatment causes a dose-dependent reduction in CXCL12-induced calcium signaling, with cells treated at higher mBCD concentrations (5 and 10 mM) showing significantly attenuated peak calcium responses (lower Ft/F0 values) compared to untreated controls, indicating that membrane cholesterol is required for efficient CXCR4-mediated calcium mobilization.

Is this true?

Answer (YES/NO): YES